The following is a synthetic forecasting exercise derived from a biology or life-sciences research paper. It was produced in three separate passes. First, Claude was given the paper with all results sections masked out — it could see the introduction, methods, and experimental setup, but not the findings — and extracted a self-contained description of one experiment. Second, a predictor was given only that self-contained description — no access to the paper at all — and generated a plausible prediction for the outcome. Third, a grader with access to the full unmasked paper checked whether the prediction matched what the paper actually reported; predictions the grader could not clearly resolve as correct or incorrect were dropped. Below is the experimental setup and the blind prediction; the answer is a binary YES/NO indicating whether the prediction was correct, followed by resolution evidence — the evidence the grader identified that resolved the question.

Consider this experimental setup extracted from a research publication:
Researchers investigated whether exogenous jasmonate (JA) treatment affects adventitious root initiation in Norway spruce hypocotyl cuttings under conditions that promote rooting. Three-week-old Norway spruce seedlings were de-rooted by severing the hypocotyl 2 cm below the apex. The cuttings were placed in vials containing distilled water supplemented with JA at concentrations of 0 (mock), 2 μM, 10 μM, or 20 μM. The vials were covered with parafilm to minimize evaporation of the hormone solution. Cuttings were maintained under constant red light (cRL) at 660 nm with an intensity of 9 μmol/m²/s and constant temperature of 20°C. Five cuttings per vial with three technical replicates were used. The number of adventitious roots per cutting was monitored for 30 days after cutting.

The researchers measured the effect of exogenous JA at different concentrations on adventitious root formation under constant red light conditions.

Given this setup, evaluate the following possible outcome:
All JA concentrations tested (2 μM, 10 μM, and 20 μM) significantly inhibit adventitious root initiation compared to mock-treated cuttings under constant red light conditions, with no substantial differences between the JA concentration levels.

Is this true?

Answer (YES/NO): NO